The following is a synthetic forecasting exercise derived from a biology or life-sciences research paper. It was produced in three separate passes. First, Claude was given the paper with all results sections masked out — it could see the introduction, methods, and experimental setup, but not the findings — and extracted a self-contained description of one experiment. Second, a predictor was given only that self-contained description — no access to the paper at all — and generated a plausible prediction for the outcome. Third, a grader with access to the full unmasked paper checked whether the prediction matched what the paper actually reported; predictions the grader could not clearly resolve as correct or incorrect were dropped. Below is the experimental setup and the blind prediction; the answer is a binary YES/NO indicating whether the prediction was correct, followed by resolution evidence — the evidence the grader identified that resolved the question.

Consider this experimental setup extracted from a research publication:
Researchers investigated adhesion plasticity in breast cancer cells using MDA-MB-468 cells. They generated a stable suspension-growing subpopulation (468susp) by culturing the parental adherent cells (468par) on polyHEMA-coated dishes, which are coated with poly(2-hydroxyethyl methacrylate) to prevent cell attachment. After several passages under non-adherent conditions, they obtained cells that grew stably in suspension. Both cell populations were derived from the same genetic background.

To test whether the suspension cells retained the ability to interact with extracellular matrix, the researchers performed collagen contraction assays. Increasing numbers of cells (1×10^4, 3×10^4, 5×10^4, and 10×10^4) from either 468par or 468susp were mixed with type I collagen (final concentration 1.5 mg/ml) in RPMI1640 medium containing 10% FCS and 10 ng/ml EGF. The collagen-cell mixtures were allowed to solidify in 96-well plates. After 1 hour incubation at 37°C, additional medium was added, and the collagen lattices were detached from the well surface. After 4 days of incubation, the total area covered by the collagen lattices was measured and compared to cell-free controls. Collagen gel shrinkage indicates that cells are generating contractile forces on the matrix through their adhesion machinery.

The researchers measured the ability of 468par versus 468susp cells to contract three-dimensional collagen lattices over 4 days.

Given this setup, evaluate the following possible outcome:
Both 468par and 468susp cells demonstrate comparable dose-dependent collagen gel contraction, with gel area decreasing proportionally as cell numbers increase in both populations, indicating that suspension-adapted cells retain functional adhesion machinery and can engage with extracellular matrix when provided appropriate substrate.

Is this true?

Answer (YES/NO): NO